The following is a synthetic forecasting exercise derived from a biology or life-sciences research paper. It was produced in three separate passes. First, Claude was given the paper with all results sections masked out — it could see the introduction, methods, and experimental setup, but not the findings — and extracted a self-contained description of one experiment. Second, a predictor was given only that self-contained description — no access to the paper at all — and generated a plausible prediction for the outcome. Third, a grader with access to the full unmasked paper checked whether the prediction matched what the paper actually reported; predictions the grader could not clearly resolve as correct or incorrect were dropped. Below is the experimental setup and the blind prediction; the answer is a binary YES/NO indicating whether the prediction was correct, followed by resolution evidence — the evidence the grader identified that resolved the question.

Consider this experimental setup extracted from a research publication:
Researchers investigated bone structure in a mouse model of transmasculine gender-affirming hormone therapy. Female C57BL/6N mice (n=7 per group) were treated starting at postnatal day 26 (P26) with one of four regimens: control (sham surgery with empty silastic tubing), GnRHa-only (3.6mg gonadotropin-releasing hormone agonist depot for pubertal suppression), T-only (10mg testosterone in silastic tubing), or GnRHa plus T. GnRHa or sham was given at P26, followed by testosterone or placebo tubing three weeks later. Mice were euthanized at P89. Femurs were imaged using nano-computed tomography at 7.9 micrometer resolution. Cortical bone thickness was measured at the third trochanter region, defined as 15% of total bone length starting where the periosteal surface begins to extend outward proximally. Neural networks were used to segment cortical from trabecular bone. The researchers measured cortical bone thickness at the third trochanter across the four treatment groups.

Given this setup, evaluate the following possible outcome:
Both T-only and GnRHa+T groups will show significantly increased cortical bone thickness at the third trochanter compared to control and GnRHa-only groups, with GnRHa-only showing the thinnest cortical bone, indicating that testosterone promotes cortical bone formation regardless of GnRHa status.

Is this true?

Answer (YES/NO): NO